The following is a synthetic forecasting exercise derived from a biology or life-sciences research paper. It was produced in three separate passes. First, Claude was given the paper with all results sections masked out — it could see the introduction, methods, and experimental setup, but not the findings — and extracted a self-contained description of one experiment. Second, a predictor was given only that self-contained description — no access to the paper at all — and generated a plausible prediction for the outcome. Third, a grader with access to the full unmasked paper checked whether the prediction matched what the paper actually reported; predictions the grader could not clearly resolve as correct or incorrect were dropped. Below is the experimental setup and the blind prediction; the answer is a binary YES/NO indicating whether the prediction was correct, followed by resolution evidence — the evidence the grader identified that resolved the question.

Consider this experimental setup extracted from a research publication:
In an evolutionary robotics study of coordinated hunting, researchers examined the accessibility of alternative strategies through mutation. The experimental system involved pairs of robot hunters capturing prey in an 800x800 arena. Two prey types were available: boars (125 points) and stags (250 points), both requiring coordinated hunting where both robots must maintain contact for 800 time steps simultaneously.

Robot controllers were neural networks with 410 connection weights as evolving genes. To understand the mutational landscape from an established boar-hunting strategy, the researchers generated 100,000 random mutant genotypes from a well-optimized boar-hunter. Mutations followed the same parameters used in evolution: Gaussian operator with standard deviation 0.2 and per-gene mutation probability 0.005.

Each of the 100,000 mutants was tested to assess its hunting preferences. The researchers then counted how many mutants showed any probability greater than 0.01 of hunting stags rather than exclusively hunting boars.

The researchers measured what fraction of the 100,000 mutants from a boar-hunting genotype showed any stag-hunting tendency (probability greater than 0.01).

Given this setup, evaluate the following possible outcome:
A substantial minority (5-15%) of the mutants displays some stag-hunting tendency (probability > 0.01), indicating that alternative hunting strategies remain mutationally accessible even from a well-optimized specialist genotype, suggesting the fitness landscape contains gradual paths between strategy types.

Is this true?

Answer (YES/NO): NO